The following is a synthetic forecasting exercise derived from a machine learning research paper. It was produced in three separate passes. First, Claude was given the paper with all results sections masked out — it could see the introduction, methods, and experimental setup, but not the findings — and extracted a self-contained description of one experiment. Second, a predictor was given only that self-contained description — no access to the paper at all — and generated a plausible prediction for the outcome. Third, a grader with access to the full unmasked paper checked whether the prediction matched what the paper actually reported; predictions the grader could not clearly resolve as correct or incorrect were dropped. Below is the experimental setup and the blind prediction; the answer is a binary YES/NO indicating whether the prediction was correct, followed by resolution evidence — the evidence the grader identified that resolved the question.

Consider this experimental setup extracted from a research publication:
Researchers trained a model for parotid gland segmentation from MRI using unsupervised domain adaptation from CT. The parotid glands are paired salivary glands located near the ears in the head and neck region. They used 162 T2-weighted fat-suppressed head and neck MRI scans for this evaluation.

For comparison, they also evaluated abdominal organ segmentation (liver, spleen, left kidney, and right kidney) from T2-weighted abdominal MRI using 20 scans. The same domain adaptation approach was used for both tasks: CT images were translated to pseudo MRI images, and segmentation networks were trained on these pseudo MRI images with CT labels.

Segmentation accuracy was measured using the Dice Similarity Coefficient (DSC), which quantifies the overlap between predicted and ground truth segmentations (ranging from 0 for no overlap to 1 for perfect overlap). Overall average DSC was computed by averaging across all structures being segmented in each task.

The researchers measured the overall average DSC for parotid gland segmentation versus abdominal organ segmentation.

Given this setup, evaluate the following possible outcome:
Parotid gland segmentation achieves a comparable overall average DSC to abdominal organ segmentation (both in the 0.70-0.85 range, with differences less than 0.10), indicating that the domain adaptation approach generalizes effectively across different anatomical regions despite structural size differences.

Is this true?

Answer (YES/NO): NO